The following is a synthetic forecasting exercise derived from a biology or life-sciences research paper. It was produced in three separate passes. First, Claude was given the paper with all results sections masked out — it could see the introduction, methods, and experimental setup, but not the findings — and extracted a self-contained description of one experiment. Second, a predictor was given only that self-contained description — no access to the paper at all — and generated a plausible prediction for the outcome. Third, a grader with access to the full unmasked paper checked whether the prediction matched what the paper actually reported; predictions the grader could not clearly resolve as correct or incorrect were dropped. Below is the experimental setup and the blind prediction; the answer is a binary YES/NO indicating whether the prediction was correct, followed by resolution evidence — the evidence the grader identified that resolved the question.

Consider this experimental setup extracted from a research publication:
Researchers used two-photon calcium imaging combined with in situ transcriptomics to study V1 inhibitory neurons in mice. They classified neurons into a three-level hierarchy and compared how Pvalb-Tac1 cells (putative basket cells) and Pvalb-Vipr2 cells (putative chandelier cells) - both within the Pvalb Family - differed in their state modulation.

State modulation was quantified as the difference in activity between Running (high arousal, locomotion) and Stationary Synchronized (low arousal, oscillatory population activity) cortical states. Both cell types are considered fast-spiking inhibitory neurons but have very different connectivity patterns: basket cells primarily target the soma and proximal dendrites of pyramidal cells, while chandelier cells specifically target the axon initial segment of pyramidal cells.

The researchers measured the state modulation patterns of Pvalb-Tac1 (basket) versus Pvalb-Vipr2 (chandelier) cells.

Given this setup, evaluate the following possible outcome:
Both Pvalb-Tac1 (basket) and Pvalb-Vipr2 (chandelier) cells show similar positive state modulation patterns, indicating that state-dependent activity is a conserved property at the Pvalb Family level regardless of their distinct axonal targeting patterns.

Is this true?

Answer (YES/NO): NO